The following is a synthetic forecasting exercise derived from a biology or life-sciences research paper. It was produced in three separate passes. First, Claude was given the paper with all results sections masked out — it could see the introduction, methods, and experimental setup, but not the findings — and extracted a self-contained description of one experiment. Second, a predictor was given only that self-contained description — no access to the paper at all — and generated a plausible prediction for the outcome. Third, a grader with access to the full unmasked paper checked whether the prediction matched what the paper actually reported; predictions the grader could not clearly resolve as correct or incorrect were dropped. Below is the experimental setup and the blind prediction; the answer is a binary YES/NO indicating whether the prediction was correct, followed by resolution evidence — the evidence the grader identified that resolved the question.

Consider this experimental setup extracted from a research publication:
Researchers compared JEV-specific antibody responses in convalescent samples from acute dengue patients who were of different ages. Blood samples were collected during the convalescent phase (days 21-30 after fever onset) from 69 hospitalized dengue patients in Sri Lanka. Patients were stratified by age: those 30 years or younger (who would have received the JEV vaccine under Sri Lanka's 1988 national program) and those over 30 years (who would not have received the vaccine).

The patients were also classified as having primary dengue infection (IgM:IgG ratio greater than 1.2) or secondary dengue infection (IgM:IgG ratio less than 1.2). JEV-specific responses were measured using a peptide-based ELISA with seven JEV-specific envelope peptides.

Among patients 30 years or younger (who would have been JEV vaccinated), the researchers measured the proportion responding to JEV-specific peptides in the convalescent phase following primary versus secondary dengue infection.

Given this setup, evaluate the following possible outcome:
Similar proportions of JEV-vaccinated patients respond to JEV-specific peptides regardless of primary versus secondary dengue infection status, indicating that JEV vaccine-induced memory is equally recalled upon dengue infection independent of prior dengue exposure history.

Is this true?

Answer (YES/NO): YES